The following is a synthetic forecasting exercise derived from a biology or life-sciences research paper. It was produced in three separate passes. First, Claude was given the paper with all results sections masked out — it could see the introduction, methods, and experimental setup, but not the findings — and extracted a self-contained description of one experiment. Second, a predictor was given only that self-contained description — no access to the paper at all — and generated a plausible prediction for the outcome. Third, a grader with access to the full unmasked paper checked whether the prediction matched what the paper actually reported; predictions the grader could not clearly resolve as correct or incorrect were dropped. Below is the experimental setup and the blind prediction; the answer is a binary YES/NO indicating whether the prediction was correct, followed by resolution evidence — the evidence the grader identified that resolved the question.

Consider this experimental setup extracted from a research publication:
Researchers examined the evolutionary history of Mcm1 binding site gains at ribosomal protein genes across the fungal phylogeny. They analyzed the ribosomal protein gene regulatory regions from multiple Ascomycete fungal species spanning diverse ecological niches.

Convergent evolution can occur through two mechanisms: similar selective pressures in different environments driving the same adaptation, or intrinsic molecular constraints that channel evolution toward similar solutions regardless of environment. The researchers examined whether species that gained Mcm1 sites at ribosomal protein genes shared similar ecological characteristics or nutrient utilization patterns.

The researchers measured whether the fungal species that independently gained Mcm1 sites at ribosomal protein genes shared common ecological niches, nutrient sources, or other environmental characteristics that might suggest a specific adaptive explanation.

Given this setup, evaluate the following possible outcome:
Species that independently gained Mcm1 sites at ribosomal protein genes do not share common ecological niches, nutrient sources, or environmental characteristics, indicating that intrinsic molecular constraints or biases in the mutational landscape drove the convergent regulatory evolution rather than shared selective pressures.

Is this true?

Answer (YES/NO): YES